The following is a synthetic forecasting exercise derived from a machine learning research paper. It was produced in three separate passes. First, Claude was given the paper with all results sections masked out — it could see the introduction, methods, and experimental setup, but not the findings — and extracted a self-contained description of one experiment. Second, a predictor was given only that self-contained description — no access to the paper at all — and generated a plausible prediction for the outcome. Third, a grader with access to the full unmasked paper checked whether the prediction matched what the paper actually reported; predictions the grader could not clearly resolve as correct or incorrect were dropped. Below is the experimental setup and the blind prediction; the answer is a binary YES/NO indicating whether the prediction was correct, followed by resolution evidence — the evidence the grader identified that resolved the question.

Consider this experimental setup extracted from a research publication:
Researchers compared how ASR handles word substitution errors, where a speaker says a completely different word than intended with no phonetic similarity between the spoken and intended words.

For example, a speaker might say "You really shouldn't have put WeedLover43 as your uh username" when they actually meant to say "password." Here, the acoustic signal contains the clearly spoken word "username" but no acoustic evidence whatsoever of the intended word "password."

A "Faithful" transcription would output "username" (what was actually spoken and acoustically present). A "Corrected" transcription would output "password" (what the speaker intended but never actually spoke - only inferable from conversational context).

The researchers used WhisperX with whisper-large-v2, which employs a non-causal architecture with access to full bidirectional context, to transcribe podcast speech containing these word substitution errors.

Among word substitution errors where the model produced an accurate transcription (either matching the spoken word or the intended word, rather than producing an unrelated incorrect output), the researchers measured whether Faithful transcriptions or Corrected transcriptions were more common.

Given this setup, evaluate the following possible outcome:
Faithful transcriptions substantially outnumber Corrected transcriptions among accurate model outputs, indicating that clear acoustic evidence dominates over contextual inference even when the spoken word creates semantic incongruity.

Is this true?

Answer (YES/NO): NO